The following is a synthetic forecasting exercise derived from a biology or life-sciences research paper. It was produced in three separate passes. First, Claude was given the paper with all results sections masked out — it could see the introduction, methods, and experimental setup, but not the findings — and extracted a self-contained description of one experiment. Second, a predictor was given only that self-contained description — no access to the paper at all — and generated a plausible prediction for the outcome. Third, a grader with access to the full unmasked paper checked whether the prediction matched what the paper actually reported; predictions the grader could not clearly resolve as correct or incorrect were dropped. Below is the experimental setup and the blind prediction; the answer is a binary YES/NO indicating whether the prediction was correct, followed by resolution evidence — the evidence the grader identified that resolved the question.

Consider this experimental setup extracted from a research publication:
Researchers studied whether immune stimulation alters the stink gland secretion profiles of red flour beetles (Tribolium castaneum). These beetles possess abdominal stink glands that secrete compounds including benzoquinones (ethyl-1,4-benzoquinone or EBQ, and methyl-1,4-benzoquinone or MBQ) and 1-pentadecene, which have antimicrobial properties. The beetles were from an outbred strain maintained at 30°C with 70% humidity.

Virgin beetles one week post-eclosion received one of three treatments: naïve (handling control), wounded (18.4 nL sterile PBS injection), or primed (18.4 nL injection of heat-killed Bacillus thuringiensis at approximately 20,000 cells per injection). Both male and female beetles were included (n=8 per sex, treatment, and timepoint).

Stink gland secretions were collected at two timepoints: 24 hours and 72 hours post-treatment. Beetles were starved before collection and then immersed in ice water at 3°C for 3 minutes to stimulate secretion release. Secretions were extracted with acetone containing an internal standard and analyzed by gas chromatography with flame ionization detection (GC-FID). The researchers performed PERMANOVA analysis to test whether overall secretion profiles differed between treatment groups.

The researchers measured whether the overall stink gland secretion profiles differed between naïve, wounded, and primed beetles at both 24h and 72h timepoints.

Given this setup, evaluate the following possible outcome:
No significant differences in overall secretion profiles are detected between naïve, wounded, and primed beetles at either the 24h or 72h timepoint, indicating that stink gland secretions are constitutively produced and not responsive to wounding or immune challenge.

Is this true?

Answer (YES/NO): NO